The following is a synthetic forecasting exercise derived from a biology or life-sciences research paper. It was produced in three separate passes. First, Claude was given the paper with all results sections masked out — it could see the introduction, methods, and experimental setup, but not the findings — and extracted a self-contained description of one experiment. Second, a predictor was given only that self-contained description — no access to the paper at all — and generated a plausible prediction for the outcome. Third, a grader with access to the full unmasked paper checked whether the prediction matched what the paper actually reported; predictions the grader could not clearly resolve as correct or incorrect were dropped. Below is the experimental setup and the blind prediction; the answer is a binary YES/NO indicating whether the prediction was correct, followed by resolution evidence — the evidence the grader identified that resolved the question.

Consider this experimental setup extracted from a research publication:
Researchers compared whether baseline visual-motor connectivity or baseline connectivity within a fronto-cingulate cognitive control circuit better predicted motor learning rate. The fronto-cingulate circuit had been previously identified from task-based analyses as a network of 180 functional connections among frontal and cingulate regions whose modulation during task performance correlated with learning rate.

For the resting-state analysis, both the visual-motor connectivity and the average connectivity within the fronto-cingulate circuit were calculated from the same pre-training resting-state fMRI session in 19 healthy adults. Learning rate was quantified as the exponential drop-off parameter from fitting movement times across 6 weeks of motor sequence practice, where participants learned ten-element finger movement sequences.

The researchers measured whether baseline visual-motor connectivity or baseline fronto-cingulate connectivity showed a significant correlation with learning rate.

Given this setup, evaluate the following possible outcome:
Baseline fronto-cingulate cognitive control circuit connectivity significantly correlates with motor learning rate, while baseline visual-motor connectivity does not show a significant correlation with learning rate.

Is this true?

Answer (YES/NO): NO